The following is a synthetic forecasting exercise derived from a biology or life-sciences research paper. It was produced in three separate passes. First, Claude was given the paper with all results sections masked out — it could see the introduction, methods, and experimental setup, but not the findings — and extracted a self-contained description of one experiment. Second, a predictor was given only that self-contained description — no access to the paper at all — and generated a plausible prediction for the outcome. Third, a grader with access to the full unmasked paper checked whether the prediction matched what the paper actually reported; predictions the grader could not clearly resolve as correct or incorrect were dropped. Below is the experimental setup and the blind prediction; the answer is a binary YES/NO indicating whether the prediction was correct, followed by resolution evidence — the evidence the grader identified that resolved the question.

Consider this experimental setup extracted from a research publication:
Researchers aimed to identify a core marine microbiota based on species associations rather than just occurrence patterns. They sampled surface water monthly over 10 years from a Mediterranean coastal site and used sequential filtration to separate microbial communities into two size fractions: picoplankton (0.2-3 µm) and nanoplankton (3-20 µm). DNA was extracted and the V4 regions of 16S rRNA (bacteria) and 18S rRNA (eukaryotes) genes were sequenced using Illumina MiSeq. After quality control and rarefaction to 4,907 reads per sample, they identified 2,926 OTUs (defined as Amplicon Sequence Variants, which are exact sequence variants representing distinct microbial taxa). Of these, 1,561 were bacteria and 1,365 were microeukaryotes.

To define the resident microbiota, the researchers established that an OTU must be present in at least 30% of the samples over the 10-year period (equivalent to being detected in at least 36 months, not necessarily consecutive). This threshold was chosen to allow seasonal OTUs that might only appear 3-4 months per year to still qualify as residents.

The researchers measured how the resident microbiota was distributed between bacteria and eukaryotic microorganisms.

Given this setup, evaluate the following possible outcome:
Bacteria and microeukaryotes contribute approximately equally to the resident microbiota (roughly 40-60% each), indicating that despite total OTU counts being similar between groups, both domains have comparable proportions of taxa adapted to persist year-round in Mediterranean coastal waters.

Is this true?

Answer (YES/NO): YES